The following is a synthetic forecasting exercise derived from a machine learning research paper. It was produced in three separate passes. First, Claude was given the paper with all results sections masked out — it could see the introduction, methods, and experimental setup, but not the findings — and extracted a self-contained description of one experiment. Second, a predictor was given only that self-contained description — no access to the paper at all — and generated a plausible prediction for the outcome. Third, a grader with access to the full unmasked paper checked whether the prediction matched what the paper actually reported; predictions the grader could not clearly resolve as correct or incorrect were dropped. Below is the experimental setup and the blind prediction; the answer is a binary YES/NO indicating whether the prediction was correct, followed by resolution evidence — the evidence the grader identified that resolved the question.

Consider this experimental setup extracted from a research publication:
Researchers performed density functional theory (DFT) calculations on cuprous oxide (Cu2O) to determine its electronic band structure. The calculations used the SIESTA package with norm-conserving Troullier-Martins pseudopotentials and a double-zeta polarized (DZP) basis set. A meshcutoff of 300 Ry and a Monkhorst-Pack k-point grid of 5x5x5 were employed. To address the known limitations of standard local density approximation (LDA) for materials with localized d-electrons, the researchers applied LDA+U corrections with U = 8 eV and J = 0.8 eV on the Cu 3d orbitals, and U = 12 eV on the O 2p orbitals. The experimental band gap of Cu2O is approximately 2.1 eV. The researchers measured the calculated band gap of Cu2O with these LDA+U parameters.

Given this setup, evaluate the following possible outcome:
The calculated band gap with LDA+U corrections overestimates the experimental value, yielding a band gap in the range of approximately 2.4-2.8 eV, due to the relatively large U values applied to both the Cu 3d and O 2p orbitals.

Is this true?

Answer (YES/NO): NO